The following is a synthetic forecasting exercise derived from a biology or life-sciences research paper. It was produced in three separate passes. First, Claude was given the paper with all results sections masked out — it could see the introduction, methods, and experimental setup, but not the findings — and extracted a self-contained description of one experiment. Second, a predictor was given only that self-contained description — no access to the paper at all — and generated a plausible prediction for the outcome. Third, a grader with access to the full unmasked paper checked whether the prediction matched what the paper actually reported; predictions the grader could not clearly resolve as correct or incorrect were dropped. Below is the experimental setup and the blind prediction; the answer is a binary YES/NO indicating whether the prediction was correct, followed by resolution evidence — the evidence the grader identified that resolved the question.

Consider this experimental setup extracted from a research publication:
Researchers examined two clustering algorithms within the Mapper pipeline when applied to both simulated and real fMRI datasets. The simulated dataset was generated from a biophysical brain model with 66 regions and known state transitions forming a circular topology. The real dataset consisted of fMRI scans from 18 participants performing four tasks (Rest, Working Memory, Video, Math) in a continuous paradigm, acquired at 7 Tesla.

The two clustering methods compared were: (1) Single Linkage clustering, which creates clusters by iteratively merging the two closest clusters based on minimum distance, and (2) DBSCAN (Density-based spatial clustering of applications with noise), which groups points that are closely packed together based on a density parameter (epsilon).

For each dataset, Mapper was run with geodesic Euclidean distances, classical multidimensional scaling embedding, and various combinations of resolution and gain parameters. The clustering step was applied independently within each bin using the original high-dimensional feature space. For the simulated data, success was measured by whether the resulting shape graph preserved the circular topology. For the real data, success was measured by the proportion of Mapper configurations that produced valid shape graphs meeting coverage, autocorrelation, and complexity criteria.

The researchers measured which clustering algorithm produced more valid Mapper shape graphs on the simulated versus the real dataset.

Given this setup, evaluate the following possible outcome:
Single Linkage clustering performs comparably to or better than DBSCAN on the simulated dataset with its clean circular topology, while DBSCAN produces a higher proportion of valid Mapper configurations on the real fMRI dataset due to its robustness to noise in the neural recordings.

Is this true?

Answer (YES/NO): YES